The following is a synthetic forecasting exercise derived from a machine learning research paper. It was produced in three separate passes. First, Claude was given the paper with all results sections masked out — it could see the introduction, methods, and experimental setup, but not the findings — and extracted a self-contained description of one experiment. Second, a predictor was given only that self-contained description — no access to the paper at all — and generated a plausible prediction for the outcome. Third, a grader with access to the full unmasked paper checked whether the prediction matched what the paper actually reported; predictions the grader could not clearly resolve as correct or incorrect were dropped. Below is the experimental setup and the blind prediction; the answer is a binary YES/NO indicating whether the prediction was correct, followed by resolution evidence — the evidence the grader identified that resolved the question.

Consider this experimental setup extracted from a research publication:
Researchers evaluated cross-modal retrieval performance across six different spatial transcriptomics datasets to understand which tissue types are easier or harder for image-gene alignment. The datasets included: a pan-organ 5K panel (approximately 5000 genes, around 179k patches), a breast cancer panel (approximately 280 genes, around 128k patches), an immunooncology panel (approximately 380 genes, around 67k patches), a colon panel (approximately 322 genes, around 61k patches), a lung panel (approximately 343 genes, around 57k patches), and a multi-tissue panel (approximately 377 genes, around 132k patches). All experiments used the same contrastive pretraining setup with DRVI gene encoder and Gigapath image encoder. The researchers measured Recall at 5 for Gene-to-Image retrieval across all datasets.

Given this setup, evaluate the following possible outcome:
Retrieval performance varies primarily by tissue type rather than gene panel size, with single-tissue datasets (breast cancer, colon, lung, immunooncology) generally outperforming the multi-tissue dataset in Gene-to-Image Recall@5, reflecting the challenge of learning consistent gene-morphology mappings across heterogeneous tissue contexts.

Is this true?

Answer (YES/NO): NO